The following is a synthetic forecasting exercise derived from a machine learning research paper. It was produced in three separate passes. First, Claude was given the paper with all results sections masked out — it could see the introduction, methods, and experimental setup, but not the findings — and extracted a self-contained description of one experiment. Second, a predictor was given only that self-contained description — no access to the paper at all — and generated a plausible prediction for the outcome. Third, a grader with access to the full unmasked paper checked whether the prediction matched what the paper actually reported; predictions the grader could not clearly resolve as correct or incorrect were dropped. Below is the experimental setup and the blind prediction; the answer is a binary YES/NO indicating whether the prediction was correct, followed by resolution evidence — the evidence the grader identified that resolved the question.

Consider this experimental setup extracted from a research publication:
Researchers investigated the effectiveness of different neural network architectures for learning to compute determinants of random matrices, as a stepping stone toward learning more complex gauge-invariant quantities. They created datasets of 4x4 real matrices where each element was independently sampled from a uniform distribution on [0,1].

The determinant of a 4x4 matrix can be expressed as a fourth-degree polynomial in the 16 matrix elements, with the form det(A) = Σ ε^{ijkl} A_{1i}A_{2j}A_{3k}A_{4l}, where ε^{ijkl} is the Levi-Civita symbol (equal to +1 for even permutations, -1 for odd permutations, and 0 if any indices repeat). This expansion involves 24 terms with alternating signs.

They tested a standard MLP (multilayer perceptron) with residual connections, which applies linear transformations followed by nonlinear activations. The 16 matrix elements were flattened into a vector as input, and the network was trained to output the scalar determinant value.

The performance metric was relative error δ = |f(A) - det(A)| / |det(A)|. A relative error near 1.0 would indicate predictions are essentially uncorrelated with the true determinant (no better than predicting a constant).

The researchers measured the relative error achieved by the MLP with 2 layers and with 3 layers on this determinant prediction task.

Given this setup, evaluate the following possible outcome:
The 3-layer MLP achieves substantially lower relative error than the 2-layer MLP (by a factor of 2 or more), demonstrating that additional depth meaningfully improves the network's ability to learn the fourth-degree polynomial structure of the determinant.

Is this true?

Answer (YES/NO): NO